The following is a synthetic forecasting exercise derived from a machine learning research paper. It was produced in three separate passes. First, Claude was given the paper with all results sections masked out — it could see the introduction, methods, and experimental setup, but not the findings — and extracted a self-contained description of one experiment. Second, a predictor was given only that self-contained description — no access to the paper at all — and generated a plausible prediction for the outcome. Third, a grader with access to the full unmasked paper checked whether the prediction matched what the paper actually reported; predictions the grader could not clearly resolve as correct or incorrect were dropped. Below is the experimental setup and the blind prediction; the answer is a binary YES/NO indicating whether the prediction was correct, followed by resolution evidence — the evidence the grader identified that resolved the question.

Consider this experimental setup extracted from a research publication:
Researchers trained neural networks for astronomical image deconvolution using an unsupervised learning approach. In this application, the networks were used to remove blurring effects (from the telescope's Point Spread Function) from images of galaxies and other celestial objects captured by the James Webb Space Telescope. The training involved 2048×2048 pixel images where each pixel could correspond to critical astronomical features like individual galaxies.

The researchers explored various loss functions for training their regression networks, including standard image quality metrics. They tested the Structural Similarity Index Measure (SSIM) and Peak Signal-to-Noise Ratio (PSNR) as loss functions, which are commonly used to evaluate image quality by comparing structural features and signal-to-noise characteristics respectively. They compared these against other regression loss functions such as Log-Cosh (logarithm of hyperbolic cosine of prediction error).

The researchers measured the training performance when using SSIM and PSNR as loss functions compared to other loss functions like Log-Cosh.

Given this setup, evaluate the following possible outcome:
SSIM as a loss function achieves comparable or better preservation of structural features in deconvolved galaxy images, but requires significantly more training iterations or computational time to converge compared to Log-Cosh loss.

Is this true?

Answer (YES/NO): NO